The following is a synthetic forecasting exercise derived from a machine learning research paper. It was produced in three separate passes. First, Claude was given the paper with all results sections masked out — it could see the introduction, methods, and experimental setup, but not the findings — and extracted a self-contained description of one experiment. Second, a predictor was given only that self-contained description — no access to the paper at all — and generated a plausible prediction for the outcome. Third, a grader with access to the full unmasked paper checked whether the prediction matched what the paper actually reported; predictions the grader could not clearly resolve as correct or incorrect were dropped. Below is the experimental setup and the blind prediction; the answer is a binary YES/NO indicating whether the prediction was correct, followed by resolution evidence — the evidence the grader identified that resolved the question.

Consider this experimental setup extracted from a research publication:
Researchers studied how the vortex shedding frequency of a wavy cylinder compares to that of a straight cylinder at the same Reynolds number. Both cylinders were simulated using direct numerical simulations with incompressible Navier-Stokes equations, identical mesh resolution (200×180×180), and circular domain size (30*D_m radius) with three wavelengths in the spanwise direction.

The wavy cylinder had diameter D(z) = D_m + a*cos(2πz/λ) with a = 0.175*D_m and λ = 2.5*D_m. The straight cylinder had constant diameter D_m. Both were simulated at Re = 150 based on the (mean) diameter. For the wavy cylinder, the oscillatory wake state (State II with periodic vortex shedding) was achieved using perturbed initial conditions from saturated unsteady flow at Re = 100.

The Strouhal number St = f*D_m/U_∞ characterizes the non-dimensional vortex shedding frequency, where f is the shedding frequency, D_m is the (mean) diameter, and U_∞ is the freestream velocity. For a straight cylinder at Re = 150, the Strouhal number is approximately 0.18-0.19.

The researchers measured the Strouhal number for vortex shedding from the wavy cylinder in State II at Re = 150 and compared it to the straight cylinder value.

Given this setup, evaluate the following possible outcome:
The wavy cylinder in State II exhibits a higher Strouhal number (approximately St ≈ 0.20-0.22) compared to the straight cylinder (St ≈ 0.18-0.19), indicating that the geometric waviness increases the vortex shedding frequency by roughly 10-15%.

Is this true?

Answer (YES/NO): NO